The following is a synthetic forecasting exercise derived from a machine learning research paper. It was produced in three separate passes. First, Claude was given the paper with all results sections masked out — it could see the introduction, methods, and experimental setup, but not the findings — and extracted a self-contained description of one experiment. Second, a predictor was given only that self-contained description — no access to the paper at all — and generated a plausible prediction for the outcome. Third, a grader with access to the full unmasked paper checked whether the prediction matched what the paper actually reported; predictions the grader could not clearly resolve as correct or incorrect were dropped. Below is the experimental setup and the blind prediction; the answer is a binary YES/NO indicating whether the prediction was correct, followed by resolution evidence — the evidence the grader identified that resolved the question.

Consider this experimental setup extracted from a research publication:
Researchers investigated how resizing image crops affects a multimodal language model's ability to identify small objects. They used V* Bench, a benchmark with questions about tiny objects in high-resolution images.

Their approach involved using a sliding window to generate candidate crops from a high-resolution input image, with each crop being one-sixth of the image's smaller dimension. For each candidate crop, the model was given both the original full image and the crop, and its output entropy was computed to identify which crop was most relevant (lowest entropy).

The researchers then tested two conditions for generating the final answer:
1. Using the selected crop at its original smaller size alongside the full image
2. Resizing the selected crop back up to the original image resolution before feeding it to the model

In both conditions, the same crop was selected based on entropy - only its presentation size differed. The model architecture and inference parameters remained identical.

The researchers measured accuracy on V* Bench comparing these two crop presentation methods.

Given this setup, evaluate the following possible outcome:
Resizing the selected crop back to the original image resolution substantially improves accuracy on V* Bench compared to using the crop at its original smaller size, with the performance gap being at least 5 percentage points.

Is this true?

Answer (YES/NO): NO